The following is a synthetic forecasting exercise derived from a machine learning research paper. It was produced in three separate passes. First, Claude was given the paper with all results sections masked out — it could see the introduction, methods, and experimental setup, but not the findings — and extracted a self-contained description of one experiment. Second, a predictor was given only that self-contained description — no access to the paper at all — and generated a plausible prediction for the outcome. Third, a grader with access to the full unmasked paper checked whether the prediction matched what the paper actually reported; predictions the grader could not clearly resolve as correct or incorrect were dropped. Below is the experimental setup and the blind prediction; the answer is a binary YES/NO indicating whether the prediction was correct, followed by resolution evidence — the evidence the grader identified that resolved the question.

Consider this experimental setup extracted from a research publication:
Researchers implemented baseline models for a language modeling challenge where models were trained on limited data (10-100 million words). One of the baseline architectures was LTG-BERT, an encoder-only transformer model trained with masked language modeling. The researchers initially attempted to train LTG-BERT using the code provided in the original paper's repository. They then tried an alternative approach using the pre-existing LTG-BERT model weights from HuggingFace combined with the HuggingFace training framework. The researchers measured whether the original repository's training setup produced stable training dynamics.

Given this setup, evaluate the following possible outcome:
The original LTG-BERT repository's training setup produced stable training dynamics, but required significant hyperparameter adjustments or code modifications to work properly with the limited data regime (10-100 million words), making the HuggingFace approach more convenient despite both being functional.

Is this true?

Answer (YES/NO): NO